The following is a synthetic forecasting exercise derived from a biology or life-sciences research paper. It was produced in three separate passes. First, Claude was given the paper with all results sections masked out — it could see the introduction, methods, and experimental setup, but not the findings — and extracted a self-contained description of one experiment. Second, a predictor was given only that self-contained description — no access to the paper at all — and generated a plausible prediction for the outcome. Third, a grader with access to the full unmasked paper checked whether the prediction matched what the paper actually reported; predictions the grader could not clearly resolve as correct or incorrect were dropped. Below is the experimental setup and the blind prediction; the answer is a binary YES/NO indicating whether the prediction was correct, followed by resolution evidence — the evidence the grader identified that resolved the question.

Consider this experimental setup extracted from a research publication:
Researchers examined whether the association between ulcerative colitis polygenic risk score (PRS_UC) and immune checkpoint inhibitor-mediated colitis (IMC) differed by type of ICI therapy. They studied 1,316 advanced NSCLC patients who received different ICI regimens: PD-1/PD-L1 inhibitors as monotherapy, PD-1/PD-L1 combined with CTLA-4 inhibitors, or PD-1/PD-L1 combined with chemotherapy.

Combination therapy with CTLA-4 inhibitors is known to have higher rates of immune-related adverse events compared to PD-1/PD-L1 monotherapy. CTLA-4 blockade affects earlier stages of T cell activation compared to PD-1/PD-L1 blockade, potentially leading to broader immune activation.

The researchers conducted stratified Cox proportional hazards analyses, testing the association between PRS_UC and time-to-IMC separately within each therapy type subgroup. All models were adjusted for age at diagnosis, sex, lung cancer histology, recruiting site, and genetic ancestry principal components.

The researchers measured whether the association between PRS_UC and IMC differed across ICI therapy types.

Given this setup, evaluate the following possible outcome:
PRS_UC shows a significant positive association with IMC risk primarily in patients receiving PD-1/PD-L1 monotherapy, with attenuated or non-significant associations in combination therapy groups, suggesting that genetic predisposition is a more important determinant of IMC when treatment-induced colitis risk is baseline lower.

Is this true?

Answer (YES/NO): NO